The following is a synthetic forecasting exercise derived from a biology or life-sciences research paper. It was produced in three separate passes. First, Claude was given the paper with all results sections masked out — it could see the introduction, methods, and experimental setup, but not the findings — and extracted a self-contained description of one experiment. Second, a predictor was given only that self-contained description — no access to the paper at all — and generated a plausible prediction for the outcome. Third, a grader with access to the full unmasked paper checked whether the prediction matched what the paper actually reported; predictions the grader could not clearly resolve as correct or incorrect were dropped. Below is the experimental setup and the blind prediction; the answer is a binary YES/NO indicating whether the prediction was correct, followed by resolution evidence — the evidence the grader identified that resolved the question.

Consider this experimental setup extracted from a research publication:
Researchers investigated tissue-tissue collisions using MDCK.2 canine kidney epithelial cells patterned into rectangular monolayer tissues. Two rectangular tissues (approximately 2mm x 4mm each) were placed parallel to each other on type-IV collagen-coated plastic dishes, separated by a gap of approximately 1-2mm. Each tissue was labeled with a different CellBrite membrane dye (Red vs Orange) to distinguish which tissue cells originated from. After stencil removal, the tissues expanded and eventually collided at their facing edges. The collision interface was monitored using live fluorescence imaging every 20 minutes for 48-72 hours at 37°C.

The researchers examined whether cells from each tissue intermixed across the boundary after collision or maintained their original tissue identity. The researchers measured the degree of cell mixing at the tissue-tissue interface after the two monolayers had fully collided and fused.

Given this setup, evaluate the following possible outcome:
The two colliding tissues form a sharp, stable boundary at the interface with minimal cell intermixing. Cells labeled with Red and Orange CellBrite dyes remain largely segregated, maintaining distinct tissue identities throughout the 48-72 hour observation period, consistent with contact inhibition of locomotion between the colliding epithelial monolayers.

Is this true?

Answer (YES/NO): YES